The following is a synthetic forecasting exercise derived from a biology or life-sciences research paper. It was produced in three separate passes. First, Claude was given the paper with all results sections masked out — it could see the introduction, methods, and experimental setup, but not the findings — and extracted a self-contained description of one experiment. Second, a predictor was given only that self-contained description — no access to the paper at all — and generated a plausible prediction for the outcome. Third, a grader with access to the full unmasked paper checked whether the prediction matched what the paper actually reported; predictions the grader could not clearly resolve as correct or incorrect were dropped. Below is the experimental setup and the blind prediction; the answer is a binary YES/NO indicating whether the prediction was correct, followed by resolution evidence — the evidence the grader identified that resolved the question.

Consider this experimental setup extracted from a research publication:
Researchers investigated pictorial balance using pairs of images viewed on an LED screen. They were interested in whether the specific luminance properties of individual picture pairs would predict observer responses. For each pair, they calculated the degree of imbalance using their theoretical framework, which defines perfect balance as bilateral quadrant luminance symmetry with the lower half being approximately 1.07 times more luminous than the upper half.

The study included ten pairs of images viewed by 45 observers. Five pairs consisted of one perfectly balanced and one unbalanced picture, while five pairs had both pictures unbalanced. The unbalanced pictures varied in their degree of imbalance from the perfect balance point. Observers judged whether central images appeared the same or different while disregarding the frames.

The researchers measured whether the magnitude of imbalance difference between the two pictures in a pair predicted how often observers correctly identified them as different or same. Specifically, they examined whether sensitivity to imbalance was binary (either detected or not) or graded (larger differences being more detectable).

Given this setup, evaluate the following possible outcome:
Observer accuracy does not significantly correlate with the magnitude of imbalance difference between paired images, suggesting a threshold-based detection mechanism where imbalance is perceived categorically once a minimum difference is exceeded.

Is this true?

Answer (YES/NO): NO